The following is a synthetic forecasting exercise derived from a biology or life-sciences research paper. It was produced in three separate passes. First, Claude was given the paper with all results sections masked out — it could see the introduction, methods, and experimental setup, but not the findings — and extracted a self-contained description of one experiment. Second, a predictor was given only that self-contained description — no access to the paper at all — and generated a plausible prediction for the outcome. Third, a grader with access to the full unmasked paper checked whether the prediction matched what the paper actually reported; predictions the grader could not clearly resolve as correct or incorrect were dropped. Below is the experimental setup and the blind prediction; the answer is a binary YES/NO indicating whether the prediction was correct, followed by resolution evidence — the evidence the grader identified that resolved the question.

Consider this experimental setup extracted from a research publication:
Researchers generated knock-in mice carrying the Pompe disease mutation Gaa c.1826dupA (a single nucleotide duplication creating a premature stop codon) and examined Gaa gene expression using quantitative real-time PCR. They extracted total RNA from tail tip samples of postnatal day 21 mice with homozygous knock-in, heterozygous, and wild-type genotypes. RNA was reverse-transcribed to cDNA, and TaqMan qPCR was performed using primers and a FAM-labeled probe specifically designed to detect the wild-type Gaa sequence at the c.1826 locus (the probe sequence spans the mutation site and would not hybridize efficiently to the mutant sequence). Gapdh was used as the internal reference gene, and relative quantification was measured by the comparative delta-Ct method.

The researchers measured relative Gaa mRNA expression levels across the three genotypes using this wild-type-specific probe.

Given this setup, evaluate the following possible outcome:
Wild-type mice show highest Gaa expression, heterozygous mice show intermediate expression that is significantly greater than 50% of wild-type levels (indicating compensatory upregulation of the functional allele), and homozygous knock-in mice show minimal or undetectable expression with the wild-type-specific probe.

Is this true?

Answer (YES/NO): NO